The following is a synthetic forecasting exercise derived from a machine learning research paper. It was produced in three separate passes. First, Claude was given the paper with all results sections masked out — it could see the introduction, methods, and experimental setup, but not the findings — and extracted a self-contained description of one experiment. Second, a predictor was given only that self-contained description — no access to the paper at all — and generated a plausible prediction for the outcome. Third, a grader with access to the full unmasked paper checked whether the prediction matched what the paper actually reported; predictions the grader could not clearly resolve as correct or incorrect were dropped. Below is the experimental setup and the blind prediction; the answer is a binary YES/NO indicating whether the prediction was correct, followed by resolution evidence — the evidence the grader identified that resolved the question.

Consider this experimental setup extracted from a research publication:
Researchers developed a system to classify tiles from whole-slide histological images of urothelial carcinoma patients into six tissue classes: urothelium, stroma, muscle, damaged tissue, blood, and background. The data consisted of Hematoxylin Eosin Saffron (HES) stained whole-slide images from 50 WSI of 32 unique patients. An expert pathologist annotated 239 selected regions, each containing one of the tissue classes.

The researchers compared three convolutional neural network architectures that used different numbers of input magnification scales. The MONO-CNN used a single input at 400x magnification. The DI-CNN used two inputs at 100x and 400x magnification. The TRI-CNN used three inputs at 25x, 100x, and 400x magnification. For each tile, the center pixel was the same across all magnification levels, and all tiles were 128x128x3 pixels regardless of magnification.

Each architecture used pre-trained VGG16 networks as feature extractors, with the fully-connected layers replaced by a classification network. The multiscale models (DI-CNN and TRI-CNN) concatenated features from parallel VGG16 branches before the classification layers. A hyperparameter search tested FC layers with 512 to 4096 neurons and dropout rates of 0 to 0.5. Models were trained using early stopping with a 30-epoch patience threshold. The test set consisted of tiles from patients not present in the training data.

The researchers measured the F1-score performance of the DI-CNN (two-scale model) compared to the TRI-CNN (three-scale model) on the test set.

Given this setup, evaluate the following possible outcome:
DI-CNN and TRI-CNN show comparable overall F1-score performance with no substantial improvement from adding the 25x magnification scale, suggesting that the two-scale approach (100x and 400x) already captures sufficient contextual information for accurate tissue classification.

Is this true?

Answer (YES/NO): YES